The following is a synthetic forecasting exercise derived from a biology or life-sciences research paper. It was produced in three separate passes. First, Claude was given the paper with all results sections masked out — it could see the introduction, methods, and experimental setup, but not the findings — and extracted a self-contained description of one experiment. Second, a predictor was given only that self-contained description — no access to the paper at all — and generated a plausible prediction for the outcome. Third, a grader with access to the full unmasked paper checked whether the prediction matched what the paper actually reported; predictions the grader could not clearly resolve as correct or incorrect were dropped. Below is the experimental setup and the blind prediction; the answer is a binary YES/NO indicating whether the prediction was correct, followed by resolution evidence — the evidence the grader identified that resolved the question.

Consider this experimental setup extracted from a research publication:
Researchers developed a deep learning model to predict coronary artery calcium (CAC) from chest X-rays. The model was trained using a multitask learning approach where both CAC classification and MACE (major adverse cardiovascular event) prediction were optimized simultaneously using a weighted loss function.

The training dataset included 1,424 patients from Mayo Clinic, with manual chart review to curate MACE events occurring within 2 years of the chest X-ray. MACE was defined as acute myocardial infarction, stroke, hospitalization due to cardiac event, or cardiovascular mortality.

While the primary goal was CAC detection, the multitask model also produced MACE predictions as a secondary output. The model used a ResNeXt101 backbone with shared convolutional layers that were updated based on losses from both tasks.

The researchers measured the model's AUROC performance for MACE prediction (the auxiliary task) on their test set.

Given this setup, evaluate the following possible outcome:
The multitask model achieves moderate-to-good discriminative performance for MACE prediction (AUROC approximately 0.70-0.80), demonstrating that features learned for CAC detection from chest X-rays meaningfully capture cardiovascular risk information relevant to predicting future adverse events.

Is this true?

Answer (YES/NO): NO